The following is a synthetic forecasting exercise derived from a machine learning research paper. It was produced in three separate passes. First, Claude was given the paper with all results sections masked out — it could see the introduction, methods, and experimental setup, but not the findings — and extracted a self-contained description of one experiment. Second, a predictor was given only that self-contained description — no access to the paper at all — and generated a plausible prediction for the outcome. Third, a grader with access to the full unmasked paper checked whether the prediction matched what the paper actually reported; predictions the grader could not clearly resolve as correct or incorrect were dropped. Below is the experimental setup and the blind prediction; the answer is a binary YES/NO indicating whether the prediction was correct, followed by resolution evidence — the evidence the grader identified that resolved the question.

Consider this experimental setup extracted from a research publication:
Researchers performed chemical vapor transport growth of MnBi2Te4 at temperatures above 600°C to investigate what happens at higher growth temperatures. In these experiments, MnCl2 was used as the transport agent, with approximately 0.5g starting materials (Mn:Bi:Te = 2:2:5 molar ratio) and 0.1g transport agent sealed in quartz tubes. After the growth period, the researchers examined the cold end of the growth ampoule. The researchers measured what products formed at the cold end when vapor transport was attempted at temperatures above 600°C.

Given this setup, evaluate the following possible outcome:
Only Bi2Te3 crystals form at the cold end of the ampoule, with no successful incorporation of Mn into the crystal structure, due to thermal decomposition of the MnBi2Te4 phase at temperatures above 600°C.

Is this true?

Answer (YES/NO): NO